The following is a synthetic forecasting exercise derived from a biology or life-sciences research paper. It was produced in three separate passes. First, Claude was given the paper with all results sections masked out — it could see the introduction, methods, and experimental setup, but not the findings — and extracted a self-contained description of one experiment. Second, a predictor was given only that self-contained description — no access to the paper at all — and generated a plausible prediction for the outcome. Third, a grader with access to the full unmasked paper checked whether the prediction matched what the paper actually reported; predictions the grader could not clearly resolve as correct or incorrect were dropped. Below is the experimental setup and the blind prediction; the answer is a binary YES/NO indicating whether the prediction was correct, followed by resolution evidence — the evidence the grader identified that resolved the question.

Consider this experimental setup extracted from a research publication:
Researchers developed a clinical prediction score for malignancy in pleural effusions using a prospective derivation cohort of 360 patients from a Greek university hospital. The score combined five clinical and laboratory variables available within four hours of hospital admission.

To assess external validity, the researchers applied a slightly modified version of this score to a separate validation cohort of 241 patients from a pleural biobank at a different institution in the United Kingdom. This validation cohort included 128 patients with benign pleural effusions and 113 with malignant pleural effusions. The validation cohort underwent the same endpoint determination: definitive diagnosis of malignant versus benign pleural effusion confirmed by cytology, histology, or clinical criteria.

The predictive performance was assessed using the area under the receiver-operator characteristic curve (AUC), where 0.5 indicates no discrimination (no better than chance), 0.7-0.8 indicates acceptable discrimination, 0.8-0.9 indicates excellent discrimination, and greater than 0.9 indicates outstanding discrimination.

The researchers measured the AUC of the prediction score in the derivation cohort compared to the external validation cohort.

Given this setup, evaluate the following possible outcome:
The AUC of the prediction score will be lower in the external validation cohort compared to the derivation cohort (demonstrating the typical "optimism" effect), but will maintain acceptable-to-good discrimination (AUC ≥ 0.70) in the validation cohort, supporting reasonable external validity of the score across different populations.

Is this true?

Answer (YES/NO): NO